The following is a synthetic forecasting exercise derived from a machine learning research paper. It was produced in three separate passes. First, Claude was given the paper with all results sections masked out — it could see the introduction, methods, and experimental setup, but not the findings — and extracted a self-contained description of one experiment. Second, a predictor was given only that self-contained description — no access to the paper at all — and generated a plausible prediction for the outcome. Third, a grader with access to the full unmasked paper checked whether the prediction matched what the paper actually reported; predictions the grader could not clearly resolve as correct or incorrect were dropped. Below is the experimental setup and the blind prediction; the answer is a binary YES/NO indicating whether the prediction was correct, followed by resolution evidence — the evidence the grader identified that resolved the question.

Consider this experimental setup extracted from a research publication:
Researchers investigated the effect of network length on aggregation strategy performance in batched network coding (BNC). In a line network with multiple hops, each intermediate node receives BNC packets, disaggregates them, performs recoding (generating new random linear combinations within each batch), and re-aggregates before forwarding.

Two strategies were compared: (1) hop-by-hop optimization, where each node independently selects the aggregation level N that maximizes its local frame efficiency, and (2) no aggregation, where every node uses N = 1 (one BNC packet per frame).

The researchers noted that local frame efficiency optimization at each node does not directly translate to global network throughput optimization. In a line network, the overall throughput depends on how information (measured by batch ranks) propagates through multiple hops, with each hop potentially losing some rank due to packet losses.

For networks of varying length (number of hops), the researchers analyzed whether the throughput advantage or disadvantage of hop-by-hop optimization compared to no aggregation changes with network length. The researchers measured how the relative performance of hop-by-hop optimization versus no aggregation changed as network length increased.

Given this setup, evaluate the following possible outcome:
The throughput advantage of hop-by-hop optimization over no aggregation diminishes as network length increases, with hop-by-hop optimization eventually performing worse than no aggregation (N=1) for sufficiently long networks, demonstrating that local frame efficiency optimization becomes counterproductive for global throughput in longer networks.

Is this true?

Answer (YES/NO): YES